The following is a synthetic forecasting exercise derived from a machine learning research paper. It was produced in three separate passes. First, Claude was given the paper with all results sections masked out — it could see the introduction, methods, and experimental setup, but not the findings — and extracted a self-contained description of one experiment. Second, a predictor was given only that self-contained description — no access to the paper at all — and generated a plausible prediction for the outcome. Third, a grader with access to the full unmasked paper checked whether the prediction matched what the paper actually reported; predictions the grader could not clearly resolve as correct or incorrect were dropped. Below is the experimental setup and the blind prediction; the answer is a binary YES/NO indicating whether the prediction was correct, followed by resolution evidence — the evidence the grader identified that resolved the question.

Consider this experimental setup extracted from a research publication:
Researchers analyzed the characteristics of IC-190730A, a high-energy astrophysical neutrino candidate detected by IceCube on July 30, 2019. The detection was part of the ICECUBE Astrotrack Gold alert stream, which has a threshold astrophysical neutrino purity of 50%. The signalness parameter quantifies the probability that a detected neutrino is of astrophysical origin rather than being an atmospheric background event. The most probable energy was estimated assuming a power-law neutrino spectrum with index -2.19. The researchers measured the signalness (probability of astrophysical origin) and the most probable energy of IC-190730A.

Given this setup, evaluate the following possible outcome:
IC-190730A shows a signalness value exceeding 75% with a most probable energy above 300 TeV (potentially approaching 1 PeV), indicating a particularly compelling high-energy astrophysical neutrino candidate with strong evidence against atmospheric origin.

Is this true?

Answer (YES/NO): NO